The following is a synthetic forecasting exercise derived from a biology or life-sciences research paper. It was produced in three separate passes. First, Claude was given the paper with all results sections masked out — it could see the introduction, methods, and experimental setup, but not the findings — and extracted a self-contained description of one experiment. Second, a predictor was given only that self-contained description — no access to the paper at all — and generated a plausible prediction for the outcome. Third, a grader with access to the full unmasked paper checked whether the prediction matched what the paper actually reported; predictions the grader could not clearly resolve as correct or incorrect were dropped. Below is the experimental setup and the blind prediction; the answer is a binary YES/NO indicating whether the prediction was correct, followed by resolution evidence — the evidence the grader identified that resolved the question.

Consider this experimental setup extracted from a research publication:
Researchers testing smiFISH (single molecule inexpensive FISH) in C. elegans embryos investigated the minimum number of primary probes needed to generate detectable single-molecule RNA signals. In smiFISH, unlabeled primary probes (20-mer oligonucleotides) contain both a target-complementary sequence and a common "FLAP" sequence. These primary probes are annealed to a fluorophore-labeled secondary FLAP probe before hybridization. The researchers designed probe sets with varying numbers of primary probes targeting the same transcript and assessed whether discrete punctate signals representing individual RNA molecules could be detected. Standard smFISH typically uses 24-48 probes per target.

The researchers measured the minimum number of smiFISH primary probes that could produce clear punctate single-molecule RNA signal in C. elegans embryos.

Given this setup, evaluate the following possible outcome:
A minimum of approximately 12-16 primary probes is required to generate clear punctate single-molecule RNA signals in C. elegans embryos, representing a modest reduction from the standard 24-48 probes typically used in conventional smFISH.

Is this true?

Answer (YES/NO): NO